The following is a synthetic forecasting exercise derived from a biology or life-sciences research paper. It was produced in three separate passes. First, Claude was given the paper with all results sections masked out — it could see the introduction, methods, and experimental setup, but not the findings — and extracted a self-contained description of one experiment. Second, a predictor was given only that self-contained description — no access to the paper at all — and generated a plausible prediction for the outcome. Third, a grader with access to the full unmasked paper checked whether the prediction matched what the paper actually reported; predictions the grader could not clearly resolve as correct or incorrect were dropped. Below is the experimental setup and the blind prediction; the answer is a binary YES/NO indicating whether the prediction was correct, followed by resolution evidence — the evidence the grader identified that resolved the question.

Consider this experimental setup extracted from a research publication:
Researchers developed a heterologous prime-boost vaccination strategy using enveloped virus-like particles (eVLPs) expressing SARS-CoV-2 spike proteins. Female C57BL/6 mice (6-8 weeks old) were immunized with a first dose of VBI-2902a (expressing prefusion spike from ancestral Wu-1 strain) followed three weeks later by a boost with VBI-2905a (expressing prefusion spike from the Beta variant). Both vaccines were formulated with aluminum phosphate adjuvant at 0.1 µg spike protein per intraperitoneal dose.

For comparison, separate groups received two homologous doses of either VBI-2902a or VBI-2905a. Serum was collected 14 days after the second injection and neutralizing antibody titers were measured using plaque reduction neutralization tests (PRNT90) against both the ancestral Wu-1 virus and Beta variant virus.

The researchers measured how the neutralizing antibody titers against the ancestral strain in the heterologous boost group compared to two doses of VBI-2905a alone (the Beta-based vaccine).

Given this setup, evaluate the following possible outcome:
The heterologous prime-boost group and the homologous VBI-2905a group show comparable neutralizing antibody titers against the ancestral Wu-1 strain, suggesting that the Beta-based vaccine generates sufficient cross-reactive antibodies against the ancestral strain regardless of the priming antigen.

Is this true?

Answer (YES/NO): NO